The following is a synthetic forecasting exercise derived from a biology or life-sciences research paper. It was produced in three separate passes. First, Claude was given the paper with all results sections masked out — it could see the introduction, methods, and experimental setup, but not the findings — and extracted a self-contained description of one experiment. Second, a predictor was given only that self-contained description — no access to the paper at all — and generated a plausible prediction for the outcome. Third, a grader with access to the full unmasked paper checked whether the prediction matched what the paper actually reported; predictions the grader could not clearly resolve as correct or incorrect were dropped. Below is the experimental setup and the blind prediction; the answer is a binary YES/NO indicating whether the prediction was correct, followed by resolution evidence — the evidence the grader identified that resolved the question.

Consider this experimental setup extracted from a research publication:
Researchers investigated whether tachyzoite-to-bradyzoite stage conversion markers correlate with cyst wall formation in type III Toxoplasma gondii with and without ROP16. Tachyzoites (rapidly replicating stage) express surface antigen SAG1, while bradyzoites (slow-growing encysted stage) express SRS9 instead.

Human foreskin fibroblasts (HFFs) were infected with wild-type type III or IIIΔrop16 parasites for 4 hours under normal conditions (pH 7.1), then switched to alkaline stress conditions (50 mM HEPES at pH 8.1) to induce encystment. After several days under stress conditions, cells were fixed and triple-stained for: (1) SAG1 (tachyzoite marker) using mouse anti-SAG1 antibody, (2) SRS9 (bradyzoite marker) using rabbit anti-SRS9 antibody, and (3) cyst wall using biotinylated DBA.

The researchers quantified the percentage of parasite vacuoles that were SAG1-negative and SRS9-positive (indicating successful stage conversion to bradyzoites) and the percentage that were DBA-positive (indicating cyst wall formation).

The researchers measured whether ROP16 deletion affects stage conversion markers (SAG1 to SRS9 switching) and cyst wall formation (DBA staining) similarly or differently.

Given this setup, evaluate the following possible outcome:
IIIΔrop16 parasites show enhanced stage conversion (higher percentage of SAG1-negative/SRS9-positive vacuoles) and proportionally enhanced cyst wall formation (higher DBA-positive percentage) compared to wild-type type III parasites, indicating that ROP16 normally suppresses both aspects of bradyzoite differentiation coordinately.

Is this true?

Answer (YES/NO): NO